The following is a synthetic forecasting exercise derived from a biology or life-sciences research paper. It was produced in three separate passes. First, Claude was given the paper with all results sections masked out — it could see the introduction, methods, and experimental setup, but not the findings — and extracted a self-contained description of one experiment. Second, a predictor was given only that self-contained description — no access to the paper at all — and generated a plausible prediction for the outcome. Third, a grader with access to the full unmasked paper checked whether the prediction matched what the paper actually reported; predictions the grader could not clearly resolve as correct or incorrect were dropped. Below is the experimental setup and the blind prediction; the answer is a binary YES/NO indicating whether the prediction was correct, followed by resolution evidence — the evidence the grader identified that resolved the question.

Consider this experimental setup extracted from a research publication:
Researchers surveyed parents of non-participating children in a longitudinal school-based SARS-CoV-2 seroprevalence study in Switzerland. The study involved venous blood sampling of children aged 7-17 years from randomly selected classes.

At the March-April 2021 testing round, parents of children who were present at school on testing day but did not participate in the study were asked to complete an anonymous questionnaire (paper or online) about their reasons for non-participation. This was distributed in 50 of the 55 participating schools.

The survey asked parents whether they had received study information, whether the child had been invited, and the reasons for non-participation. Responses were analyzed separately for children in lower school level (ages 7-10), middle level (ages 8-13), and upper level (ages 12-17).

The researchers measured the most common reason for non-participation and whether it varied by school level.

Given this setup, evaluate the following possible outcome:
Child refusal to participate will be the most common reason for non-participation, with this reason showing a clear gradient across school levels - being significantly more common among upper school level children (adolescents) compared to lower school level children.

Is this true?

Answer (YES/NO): NO